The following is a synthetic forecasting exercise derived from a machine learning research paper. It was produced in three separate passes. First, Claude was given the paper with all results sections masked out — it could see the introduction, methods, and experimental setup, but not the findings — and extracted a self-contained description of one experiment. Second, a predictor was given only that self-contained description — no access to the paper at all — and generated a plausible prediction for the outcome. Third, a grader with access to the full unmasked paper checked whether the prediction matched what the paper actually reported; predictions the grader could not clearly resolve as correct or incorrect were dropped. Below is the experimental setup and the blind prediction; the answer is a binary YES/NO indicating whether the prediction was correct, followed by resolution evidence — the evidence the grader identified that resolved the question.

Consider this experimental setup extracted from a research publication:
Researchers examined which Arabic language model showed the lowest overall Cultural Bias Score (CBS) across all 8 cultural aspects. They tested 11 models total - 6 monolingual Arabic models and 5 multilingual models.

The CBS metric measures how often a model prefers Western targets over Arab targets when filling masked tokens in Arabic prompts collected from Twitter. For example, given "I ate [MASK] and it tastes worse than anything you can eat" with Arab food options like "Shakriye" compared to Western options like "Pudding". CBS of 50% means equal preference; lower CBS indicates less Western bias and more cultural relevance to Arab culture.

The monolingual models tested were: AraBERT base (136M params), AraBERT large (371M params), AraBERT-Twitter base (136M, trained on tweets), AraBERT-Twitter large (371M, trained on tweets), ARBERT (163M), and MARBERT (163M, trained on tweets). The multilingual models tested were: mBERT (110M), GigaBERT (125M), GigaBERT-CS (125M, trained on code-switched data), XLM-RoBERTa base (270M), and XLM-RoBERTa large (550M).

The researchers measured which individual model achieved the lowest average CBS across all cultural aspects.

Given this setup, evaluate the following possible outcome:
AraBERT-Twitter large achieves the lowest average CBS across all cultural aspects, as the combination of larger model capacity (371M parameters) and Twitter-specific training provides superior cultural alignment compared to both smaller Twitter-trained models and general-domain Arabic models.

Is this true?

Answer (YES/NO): YES